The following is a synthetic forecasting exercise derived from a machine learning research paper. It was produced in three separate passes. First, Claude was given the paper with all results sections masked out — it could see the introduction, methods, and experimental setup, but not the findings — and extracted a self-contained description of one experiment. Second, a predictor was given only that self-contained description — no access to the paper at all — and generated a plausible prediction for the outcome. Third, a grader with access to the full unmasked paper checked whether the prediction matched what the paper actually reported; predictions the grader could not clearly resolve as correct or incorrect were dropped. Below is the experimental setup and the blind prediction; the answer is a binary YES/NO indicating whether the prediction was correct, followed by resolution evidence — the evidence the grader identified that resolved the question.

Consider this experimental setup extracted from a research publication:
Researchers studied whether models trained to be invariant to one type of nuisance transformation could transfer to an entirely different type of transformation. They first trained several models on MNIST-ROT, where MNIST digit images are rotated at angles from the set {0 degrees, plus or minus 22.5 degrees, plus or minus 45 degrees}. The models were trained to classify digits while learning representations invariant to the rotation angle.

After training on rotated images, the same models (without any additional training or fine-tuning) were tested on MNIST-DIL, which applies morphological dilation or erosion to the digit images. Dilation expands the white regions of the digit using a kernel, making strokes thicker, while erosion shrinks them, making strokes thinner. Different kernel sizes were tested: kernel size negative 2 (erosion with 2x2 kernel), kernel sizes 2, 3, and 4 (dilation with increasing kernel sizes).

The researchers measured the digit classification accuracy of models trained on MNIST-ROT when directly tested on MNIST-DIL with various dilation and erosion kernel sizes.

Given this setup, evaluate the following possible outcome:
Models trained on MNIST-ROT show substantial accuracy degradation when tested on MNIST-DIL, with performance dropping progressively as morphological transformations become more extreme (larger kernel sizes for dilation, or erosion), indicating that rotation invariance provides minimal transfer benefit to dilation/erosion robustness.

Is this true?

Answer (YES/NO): NO